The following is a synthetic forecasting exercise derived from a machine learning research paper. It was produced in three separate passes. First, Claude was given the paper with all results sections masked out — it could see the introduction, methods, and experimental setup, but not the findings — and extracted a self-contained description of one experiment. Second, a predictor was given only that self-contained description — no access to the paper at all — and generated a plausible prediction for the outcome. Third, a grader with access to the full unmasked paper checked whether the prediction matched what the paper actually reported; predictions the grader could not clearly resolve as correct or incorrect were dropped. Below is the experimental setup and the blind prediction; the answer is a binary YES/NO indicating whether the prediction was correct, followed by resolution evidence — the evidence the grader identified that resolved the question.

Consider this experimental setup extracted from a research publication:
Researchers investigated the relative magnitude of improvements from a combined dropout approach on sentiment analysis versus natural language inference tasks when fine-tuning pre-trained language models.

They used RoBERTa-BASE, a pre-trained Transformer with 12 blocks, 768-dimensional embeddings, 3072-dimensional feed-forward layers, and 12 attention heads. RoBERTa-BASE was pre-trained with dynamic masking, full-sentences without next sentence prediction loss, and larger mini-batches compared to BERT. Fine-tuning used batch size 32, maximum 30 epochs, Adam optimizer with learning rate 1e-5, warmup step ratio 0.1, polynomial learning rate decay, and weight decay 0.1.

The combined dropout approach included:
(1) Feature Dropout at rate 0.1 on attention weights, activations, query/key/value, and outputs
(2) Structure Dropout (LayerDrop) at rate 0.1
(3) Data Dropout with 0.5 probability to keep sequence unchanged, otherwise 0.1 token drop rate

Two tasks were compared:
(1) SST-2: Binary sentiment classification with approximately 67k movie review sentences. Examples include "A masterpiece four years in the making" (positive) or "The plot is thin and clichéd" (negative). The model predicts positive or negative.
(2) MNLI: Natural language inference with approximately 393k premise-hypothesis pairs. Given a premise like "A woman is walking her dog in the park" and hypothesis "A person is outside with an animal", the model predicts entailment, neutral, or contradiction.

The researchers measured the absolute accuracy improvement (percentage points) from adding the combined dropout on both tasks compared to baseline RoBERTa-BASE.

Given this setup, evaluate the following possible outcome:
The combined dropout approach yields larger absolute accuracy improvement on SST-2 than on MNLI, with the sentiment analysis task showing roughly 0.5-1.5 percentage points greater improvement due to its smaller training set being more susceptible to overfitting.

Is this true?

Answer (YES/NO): NO